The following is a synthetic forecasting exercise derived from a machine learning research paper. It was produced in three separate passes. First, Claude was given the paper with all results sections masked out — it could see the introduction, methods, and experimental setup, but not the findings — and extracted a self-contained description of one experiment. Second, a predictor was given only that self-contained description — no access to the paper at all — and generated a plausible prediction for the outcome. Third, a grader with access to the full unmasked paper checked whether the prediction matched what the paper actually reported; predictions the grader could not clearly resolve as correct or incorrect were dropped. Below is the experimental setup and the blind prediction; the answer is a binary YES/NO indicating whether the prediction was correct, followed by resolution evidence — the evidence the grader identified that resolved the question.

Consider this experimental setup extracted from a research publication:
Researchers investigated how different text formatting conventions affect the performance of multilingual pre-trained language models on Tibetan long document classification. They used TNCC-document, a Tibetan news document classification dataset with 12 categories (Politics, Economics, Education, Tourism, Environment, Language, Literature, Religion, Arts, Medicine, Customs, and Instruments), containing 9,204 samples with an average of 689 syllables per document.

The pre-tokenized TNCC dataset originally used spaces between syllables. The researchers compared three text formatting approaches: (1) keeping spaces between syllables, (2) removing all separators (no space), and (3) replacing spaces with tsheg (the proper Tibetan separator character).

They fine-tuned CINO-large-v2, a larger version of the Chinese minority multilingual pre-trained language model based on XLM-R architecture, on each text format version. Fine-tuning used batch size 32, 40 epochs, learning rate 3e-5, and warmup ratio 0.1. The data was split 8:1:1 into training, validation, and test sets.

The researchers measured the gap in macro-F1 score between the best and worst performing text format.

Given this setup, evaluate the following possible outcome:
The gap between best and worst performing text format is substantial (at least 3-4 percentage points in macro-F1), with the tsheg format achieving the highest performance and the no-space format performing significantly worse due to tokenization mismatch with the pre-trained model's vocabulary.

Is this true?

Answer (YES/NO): YES